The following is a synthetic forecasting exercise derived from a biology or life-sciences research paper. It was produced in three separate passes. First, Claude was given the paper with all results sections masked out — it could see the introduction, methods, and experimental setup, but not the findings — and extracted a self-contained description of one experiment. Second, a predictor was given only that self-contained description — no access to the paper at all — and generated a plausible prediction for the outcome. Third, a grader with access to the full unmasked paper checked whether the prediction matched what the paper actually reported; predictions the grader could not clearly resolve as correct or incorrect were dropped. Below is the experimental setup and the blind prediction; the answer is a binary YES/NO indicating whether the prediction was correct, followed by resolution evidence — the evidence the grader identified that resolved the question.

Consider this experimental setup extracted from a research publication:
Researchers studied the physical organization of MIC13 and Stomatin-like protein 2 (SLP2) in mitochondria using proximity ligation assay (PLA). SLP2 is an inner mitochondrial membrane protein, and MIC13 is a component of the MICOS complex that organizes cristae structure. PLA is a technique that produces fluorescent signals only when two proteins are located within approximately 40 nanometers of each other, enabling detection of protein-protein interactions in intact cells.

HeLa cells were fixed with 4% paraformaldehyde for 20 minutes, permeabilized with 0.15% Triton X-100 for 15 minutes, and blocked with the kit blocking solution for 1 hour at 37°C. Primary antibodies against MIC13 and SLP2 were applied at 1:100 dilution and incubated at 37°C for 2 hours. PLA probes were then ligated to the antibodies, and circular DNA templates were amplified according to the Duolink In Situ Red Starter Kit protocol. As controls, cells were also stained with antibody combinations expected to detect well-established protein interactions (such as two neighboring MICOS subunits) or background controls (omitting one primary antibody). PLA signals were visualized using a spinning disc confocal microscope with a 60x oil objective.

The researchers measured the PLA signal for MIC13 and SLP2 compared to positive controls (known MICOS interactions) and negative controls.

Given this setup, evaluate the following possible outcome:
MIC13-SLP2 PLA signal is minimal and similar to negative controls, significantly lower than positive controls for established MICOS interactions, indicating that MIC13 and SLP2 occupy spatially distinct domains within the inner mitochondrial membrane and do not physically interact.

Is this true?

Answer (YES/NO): NO